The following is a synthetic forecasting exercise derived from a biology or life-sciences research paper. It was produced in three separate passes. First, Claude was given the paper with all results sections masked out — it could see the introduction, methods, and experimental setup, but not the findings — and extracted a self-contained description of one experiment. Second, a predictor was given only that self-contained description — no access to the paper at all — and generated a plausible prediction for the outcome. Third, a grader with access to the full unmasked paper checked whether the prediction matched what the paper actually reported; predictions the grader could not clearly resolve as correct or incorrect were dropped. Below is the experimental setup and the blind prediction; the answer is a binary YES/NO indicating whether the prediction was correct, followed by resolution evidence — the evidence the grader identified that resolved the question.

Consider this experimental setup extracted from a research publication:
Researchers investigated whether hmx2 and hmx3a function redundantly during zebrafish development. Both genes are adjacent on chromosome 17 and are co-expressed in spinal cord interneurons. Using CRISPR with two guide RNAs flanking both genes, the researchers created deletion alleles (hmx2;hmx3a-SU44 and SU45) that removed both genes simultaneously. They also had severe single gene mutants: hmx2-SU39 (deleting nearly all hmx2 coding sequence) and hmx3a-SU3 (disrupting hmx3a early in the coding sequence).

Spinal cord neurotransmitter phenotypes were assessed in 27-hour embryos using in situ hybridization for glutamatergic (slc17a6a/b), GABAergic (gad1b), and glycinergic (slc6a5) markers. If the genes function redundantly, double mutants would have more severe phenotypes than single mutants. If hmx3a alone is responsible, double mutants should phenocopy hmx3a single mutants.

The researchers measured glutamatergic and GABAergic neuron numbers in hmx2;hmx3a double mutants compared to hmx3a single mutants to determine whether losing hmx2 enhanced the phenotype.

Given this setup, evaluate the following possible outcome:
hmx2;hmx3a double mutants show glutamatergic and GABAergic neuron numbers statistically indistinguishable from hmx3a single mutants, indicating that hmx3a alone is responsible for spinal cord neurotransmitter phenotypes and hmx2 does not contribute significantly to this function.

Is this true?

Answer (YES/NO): YES